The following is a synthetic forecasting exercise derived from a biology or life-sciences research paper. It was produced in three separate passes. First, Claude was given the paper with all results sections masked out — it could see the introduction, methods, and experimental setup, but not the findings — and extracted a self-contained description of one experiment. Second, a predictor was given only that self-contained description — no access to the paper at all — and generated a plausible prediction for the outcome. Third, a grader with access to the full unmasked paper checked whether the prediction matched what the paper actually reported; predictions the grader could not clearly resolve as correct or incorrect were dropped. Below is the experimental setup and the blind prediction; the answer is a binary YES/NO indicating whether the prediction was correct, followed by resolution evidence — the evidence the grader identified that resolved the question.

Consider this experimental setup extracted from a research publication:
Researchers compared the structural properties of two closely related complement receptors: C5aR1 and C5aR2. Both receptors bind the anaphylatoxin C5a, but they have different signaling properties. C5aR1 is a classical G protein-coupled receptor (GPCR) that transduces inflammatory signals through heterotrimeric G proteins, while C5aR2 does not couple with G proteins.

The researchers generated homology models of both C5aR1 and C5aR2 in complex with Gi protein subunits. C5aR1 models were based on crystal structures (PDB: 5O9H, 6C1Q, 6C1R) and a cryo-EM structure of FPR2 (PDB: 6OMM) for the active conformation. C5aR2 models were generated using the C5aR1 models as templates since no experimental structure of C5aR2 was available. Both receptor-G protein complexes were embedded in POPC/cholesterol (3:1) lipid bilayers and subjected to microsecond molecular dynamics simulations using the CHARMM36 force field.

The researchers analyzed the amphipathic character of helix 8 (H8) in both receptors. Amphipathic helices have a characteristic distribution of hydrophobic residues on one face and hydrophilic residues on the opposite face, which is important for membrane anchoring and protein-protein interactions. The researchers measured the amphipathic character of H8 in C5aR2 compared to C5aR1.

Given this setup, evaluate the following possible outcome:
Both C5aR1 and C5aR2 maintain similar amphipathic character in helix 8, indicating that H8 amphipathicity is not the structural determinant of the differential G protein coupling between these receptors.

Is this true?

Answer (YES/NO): NO